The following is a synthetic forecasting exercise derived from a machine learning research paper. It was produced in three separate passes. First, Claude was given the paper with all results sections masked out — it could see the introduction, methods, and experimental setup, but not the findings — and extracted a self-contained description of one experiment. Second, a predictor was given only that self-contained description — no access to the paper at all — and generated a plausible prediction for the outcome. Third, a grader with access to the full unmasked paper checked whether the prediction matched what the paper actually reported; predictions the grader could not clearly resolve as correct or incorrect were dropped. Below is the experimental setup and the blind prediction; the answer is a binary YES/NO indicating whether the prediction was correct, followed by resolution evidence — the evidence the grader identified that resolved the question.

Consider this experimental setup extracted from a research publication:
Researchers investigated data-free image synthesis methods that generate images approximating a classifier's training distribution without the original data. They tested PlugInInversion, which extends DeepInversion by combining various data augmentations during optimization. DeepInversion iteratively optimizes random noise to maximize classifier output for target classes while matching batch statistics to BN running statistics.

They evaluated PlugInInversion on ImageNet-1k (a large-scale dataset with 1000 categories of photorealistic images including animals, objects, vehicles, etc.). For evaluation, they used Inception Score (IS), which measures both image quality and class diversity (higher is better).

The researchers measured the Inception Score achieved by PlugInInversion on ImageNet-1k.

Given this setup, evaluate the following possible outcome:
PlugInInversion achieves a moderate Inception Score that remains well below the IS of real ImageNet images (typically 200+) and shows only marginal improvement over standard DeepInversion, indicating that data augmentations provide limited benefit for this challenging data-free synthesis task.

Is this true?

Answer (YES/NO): NO